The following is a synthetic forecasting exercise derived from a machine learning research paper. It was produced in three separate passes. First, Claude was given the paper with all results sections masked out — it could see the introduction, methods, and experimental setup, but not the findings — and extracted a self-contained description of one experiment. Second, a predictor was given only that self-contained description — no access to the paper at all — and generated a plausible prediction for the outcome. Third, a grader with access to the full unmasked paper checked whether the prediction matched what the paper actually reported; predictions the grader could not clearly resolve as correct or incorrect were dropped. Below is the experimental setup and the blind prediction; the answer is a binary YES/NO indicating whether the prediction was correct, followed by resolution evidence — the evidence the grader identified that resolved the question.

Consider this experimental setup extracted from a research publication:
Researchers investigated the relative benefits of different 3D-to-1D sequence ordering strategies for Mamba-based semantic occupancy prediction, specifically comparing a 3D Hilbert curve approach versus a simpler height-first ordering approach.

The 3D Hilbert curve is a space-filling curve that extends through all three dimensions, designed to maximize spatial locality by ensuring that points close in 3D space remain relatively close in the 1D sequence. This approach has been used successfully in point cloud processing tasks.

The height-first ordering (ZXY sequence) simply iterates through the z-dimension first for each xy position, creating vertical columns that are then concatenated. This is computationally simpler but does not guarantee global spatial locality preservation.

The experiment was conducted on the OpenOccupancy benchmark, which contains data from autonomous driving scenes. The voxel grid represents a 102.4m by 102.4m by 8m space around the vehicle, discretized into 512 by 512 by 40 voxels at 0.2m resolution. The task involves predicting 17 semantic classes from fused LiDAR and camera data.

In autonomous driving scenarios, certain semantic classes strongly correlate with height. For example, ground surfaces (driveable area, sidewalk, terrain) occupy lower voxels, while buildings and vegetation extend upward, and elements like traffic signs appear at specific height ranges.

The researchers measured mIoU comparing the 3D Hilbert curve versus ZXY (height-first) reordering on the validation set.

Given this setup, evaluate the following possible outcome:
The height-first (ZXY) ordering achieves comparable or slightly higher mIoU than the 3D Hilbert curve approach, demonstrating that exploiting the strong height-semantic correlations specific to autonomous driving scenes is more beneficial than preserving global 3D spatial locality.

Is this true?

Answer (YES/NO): YES